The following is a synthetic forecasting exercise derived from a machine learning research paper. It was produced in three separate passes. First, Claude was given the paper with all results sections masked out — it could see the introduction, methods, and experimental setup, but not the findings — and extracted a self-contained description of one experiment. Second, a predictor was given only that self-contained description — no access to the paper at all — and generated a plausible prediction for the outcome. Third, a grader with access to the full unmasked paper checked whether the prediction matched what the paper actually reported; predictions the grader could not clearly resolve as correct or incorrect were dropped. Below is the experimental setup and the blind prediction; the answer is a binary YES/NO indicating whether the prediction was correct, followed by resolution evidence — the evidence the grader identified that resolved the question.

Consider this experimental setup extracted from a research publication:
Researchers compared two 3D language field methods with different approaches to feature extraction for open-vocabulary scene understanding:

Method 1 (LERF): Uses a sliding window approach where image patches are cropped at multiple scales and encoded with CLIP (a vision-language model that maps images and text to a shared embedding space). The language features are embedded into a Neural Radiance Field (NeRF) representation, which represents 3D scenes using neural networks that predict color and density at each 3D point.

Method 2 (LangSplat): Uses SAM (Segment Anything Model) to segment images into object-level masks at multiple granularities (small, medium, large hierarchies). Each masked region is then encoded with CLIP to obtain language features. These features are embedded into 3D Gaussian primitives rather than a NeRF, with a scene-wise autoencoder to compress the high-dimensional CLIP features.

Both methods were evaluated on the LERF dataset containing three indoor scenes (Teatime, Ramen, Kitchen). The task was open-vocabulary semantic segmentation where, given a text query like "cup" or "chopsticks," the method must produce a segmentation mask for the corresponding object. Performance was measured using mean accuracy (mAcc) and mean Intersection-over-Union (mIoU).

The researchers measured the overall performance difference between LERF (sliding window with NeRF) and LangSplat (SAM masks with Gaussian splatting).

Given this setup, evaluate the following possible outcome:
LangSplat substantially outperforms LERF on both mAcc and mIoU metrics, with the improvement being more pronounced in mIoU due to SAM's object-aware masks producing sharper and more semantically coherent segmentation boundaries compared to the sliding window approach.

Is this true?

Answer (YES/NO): YES